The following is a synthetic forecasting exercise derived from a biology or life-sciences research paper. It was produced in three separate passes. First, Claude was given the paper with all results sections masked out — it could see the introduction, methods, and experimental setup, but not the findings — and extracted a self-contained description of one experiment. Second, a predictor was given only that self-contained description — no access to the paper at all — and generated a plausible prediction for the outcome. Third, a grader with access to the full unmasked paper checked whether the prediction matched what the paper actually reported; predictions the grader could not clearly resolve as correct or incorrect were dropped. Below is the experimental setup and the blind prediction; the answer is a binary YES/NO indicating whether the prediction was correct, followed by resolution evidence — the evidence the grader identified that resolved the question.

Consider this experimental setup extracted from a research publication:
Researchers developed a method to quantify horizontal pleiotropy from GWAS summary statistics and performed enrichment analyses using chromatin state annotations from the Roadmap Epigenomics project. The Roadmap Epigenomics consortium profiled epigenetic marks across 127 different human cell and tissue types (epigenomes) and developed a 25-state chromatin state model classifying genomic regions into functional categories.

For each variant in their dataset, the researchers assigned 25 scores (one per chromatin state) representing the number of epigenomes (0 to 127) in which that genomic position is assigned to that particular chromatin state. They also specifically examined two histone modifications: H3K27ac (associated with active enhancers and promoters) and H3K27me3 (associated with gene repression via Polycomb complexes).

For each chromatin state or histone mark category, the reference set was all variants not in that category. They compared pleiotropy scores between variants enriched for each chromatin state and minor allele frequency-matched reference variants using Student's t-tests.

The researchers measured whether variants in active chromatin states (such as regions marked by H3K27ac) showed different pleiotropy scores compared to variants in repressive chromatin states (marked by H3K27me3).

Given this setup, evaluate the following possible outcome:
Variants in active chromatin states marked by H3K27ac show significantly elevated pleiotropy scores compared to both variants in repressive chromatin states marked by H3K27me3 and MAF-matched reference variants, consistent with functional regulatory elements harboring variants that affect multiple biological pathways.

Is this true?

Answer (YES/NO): YES